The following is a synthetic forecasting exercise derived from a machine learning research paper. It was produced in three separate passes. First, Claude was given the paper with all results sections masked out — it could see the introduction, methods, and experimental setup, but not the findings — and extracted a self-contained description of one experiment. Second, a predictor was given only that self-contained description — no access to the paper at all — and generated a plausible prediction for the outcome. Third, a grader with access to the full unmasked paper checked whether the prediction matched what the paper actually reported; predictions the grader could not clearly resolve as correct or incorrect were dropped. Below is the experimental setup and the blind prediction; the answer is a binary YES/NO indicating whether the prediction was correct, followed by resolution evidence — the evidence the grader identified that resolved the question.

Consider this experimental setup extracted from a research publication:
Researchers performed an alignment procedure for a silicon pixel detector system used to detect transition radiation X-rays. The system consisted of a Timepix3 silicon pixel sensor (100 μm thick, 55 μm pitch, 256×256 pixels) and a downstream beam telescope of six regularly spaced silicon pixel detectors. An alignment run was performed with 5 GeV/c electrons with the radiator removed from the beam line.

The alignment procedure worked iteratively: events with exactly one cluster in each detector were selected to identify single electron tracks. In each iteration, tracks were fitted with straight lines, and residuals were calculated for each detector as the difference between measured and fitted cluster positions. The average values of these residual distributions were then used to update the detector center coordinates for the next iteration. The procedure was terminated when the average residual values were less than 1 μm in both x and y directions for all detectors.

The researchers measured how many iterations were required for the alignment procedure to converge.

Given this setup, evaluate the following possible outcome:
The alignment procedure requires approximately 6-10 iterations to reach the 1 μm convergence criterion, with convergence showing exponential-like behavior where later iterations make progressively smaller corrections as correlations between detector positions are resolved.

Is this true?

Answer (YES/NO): NO